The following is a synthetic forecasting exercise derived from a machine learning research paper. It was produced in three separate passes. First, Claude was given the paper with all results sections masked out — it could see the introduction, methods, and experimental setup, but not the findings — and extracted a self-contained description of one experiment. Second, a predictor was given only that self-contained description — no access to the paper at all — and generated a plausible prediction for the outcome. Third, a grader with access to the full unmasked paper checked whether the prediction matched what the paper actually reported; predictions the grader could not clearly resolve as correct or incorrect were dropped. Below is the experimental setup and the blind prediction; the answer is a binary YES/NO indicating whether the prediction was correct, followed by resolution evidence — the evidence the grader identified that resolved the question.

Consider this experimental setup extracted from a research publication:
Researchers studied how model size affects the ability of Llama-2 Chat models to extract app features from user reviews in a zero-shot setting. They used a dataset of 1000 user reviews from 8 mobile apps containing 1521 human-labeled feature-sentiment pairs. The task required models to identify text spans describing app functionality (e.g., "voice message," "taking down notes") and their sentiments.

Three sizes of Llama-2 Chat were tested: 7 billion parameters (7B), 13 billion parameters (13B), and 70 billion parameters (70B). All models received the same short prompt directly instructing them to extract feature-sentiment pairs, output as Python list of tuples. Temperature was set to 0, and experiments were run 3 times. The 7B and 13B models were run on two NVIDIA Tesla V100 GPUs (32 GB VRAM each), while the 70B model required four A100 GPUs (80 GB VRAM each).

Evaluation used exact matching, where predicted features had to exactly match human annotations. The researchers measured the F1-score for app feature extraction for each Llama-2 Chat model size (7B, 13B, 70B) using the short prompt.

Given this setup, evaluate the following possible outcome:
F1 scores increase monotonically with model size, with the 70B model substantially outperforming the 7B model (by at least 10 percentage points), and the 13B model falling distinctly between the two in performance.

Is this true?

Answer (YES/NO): NO